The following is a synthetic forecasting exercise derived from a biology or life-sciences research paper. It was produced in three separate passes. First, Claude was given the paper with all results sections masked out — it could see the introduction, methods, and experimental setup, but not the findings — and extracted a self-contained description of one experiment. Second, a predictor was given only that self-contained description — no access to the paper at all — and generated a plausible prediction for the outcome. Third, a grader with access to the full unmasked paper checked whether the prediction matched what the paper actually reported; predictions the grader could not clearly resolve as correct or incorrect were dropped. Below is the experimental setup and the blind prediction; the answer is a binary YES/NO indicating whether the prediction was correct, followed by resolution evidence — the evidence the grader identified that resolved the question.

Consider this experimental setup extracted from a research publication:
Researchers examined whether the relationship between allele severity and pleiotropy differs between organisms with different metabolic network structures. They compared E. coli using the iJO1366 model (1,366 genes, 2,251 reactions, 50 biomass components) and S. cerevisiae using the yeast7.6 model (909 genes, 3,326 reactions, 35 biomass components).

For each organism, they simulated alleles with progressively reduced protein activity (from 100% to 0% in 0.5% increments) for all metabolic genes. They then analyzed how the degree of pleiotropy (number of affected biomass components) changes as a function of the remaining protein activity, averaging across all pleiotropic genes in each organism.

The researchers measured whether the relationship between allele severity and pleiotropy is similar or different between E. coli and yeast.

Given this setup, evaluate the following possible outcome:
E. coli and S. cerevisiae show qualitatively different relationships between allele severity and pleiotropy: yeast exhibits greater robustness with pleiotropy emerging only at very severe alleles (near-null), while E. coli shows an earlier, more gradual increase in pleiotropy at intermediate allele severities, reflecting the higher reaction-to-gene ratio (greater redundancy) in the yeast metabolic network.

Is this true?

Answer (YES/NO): NO